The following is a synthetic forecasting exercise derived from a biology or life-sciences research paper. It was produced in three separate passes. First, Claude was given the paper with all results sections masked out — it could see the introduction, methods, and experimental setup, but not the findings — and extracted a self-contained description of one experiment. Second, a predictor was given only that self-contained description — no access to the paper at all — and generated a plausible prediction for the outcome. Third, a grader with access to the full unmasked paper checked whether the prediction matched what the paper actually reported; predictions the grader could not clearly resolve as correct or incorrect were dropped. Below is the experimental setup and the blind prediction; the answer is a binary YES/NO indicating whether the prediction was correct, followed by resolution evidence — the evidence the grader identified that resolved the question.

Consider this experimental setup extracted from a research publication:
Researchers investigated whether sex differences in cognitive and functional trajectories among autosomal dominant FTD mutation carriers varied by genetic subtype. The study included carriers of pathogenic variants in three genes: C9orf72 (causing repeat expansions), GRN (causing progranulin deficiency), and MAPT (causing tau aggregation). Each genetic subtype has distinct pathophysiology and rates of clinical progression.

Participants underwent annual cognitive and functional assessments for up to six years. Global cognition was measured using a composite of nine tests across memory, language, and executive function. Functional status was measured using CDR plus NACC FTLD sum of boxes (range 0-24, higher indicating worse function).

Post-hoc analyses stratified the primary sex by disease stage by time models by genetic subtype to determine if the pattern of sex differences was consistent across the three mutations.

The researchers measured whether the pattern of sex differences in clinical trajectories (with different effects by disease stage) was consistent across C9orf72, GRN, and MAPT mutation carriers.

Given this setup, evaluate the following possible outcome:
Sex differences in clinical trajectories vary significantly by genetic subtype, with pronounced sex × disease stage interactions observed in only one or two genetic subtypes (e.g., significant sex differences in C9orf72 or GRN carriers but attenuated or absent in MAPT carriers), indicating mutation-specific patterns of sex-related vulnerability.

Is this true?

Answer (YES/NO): NO